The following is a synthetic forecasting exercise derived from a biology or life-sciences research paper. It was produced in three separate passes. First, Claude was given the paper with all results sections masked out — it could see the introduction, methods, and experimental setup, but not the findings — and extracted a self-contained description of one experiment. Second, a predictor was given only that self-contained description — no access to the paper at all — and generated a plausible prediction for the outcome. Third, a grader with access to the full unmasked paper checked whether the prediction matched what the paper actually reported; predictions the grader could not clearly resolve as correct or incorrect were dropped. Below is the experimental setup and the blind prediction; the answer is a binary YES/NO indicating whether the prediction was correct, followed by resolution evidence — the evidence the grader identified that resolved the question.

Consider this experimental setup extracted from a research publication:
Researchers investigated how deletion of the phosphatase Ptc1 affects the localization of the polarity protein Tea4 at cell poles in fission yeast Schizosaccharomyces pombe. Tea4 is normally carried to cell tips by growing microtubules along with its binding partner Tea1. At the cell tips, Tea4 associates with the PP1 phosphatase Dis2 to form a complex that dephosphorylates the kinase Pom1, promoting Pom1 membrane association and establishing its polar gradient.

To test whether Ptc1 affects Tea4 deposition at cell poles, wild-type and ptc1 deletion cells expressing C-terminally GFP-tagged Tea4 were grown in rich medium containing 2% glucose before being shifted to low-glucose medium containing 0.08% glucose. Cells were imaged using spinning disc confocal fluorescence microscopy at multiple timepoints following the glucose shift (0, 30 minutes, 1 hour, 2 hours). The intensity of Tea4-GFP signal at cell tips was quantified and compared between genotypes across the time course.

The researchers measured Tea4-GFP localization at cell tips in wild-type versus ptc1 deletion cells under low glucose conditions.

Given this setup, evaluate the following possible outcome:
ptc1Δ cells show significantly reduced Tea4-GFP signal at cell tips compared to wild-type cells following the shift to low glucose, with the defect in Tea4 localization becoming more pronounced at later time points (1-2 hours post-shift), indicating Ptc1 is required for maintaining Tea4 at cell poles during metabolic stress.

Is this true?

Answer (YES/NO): NO